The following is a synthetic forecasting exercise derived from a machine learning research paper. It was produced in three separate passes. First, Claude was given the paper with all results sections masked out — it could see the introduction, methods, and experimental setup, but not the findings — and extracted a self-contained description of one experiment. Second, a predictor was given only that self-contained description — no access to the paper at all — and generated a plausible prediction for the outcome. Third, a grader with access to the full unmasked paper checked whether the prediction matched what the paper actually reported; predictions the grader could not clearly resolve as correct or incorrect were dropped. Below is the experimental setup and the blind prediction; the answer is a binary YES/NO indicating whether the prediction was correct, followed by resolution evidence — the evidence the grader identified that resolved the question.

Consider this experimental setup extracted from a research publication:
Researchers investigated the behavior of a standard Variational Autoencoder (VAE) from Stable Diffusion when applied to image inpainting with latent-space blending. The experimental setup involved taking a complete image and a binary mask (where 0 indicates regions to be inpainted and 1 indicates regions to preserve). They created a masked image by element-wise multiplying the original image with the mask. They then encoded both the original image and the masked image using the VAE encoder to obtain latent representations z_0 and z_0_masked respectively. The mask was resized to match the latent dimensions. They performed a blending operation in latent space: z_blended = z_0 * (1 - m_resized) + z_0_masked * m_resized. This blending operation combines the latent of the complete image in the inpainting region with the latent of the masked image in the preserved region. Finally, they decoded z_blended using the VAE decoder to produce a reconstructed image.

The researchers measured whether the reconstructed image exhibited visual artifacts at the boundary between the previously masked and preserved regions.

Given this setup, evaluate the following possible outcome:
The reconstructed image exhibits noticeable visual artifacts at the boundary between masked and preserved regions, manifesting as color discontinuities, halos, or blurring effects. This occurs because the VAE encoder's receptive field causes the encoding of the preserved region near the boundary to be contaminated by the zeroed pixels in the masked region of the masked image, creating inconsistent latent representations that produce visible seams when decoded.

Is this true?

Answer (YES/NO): YES